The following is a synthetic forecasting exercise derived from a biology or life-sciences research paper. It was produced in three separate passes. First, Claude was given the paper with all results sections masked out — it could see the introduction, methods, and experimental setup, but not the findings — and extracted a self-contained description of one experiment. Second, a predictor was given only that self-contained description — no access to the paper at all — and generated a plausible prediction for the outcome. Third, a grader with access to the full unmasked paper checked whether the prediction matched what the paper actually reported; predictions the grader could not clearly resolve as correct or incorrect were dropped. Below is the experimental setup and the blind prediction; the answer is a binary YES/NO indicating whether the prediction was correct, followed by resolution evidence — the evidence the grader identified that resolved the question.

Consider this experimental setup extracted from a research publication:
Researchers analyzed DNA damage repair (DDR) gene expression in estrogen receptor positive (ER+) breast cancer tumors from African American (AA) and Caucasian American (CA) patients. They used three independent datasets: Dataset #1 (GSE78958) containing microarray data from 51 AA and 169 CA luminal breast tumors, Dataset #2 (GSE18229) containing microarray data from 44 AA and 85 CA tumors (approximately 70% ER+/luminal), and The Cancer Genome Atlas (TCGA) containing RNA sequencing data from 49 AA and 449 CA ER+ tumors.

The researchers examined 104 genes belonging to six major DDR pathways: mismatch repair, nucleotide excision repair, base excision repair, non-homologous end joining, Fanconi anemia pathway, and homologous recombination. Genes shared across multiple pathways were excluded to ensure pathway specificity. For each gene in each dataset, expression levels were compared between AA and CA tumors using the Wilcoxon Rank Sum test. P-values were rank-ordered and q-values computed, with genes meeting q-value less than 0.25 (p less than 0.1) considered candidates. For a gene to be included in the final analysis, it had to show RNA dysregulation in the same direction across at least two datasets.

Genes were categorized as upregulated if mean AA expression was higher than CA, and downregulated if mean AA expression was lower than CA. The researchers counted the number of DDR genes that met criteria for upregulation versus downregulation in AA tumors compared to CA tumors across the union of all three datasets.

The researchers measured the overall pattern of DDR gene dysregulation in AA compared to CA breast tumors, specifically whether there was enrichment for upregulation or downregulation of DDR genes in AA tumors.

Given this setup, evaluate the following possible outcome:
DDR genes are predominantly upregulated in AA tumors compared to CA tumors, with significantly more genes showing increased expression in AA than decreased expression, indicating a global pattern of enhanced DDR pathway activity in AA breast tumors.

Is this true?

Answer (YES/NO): NO